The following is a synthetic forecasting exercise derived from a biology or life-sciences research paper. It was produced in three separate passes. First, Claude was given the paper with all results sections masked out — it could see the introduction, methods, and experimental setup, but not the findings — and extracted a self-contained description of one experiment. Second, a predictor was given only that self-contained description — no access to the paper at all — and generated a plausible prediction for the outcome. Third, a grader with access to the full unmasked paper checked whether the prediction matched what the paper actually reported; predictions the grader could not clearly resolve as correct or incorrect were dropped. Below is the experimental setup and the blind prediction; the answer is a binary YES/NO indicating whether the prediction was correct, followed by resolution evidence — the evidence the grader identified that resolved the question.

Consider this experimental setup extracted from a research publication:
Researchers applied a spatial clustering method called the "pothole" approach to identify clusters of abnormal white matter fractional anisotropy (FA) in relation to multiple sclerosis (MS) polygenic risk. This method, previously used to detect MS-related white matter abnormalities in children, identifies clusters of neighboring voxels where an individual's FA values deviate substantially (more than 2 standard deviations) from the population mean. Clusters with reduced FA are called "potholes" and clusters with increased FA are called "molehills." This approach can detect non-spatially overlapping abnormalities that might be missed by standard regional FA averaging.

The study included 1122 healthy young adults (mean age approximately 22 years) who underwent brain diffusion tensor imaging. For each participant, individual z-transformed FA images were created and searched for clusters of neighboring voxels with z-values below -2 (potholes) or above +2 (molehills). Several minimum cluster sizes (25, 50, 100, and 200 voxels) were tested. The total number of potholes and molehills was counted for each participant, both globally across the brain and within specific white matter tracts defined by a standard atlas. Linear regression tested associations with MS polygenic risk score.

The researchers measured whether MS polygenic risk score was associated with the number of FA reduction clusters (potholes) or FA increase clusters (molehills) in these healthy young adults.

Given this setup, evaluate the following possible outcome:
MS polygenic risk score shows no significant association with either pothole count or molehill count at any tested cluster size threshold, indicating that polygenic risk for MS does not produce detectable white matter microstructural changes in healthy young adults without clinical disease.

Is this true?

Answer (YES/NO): YES